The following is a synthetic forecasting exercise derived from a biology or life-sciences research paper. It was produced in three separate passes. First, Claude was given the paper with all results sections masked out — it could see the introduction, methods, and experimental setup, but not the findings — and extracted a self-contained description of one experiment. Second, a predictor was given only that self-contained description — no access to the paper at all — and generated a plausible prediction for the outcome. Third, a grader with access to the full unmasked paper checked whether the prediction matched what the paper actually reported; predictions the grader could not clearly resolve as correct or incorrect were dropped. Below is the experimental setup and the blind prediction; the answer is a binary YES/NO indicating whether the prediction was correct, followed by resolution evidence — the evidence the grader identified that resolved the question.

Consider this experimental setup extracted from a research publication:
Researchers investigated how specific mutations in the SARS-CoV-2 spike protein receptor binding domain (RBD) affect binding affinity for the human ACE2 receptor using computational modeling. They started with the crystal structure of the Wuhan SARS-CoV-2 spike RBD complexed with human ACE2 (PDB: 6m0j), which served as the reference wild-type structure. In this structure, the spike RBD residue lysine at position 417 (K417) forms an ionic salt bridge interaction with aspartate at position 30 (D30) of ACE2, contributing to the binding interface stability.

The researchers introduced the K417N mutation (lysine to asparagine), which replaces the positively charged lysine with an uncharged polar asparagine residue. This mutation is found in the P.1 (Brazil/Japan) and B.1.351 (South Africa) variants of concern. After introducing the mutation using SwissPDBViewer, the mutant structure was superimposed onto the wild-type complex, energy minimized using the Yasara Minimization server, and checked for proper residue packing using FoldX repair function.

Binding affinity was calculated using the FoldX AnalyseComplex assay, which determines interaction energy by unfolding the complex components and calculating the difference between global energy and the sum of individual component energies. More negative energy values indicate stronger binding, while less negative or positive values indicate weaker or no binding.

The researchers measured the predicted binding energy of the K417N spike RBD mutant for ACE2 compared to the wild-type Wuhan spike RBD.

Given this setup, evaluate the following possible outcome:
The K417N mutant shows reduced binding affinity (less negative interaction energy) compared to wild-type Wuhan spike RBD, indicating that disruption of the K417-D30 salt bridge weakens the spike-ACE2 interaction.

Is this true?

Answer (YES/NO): YES